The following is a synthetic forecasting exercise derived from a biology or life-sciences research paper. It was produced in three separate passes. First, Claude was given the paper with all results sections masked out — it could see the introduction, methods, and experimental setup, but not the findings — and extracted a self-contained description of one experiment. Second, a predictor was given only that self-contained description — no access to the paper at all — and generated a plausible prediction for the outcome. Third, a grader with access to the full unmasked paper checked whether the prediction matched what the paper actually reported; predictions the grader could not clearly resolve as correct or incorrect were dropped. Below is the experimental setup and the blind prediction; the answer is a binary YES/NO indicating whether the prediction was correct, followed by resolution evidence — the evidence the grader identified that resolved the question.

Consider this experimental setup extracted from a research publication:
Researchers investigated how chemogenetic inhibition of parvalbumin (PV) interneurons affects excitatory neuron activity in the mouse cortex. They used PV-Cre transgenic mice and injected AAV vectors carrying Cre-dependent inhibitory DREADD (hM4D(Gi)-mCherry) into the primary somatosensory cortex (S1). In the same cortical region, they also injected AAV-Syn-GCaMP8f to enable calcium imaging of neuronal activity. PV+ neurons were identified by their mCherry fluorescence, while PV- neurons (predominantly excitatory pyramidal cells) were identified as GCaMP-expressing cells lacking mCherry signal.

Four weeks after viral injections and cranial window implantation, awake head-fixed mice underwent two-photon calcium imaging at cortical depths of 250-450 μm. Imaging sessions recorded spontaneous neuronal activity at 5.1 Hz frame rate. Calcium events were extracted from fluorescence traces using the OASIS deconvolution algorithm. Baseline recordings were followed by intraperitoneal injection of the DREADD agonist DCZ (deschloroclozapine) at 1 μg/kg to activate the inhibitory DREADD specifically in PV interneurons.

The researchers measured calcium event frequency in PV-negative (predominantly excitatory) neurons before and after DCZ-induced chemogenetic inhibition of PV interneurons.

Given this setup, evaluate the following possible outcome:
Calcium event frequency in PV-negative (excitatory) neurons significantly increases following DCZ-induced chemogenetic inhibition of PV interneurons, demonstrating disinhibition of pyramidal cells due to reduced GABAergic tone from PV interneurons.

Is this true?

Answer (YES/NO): YES